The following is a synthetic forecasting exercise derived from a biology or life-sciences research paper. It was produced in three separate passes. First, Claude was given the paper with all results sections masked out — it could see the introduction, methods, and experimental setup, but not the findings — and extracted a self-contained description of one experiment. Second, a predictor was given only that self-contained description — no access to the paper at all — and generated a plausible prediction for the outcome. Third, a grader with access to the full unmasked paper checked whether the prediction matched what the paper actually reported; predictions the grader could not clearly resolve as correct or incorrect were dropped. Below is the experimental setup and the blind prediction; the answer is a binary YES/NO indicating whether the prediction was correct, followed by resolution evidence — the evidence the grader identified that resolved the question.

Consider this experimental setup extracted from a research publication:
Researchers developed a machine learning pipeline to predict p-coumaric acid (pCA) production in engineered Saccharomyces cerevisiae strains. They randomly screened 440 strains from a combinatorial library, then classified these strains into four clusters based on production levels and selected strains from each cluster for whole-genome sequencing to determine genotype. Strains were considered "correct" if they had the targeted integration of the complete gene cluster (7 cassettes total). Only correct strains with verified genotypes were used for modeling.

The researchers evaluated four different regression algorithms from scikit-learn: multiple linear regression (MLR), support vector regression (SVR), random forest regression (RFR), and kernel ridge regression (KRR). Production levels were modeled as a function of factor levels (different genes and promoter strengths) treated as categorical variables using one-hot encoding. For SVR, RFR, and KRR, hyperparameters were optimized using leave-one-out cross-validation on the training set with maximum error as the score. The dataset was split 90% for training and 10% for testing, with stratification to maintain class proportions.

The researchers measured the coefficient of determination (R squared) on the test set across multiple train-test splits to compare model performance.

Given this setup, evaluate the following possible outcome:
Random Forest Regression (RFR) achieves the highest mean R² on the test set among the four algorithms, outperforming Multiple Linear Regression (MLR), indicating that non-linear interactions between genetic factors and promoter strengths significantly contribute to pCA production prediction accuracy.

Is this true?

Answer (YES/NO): NO